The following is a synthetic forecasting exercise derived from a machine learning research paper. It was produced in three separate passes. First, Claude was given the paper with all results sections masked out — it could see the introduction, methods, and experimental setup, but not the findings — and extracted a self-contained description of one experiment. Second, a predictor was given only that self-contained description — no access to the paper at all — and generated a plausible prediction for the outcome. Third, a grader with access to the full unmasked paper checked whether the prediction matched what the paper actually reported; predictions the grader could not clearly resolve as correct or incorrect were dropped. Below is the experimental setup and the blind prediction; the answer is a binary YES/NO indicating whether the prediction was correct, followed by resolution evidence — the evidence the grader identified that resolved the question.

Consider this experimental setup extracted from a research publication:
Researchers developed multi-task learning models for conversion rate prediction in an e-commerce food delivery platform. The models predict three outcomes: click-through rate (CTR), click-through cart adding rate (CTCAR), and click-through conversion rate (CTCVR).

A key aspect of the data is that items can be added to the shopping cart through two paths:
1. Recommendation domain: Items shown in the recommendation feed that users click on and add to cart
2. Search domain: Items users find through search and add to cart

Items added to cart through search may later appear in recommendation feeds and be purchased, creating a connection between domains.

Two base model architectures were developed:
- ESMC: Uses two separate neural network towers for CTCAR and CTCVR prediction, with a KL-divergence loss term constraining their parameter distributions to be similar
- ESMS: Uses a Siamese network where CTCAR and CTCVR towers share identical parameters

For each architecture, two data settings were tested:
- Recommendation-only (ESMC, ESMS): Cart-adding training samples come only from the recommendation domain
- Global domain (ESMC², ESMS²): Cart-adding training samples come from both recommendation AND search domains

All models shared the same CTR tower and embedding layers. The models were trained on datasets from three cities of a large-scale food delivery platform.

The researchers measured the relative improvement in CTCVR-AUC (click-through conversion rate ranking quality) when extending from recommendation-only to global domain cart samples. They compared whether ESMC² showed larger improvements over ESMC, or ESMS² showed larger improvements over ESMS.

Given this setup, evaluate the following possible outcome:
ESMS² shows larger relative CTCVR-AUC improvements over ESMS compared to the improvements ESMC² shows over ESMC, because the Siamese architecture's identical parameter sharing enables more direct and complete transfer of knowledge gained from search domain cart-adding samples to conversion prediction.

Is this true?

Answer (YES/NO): NO